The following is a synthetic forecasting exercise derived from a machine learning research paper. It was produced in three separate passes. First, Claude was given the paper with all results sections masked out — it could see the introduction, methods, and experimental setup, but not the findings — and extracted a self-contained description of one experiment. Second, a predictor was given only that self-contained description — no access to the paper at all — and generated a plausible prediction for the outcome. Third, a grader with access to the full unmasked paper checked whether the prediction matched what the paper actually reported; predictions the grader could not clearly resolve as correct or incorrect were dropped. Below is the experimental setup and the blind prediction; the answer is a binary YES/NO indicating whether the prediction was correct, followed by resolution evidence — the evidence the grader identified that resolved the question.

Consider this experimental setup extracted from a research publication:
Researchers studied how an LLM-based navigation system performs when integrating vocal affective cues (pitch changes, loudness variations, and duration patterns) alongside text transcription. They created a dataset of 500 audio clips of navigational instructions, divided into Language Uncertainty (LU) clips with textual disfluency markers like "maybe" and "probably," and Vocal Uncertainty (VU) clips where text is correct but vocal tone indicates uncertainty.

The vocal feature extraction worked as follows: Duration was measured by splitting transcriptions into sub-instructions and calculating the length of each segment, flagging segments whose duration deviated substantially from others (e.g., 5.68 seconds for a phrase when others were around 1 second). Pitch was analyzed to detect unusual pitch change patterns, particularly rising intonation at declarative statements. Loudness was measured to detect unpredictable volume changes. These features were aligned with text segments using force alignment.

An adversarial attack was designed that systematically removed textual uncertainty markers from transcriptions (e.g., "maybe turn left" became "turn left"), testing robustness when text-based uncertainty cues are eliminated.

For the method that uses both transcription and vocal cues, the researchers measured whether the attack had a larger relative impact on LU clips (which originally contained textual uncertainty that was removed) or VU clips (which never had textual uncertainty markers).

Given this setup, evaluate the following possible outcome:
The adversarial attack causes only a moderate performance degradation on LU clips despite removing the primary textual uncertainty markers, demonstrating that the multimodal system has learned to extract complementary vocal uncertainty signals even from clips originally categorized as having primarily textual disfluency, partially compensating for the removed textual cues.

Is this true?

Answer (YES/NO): YES